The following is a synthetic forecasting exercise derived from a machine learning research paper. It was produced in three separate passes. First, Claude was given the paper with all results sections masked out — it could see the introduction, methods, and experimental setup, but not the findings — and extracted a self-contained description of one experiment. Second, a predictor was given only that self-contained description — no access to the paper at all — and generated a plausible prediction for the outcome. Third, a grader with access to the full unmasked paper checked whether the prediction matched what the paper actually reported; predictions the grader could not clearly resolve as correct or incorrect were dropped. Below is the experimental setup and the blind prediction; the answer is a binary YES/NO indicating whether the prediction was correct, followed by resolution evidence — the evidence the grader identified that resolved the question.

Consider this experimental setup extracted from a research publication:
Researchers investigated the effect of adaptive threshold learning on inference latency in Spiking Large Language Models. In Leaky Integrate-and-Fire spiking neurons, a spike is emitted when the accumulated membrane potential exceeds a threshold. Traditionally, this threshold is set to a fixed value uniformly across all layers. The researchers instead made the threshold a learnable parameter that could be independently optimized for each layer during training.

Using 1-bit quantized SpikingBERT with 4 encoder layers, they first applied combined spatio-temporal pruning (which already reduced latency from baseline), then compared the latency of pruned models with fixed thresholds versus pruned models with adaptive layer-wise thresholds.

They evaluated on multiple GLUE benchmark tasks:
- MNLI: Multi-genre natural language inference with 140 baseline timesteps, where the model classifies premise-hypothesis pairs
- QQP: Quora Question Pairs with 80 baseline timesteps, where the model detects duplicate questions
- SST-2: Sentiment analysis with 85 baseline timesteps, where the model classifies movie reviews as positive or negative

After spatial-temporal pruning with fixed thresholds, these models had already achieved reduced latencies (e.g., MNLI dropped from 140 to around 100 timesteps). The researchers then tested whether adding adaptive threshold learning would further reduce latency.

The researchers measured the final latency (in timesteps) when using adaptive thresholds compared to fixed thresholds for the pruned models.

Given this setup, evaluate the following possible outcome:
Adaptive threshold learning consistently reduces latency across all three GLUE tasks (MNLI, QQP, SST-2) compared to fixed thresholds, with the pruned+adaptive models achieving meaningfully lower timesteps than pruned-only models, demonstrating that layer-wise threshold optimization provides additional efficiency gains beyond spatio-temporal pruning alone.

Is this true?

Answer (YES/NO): YES